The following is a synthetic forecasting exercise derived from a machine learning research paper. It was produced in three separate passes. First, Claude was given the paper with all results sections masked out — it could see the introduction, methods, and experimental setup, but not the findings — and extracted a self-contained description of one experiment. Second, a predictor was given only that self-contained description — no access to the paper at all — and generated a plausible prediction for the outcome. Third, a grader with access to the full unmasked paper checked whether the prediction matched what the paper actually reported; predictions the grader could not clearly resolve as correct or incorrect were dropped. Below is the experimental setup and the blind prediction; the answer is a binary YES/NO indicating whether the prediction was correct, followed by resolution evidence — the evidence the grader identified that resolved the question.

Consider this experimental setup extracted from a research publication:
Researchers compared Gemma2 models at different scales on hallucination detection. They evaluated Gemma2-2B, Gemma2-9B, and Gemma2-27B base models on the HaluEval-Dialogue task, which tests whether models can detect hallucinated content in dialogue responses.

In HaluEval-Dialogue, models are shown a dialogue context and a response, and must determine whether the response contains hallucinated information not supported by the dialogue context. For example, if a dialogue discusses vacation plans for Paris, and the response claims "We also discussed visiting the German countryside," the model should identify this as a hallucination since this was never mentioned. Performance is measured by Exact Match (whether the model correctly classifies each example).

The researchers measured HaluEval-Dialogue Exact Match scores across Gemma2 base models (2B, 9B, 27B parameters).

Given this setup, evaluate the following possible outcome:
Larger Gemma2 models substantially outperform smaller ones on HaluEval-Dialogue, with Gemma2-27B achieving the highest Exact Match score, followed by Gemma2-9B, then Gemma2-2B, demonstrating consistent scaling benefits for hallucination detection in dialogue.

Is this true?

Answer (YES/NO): YES